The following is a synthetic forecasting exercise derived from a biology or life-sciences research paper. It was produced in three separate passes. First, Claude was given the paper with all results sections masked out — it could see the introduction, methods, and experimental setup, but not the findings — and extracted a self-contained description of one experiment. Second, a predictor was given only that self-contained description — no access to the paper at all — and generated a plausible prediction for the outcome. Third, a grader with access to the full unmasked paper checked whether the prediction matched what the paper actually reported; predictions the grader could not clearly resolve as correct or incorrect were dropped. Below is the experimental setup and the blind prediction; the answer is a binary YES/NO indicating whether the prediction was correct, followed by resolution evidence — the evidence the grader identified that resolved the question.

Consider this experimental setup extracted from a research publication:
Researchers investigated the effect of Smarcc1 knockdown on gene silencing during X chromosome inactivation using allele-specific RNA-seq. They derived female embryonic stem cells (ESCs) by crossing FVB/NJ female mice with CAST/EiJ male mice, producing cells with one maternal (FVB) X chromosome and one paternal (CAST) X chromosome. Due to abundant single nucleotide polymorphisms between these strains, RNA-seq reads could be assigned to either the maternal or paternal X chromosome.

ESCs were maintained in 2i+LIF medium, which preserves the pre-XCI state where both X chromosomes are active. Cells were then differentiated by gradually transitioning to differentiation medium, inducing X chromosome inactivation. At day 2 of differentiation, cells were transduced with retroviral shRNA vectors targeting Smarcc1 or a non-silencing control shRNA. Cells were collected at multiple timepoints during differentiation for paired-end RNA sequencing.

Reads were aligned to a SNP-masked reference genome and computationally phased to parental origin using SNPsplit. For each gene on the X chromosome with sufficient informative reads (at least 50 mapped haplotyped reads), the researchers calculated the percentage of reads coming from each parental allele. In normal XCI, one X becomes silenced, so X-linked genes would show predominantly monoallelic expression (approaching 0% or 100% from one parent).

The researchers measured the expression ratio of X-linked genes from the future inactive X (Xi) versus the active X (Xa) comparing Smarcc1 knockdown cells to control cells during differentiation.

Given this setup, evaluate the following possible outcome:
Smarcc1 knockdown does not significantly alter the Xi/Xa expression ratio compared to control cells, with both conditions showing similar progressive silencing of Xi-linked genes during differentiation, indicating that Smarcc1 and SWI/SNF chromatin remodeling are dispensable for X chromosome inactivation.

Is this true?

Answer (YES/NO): NO